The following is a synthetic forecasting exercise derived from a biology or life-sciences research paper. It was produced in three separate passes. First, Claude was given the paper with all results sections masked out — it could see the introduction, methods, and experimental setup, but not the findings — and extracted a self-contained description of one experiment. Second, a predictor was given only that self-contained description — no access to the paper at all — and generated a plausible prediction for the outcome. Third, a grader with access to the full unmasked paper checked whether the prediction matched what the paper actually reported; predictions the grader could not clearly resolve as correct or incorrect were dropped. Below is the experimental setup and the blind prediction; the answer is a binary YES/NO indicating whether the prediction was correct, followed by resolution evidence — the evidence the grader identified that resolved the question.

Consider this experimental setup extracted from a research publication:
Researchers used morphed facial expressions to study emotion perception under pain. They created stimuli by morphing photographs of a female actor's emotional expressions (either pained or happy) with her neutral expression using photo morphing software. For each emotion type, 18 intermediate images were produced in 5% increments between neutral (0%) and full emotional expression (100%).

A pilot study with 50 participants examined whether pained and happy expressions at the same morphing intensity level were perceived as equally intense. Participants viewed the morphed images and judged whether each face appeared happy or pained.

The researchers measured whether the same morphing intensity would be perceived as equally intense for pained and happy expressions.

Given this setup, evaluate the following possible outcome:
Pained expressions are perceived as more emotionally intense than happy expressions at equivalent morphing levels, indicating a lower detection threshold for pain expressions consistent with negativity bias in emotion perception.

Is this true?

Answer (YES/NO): YES